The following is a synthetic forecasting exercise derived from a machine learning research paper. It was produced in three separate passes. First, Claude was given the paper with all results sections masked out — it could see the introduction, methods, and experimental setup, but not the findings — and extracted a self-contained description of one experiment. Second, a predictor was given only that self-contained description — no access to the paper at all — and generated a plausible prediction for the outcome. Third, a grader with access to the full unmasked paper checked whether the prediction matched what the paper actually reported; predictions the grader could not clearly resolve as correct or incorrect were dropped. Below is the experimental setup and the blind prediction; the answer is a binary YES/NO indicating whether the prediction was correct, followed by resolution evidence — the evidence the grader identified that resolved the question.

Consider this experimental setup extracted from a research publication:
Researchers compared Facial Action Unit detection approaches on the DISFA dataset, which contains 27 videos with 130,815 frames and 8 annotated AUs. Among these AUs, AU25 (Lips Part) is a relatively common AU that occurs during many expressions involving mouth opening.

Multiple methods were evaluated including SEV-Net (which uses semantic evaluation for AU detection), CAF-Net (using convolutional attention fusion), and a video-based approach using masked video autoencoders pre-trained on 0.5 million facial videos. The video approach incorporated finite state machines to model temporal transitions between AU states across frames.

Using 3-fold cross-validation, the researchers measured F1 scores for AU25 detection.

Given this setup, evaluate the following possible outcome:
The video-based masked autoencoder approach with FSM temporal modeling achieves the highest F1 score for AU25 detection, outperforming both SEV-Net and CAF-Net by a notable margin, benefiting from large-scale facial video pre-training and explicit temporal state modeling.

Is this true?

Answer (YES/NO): NO